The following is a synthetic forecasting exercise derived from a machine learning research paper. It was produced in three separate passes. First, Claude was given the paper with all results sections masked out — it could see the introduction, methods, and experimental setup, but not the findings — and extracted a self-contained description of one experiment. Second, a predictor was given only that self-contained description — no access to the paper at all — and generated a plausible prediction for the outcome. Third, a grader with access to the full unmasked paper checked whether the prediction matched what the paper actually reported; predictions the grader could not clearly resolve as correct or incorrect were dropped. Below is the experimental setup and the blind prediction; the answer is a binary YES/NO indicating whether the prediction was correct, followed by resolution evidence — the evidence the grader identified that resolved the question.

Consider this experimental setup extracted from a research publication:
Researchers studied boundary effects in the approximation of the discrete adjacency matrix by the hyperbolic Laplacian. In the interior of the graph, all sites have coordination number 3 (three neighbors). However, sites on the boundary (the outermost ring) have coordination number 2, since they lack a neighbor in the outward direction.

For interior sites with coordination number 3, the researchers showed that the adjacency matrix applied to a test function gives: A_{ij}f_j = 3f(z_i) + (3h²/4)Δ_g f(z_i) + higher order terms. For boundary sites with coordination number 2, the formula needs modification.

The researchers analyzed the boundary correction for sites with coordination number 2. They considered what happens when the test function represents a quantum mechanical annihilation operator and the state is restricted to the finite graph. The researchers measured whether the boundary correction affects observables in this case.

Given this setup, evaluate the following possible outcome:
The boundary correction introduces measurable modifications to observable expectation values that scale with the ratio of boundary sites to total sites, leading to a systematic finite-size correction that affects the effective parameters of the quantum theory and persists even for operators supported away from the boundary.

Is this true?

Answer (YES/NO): NO